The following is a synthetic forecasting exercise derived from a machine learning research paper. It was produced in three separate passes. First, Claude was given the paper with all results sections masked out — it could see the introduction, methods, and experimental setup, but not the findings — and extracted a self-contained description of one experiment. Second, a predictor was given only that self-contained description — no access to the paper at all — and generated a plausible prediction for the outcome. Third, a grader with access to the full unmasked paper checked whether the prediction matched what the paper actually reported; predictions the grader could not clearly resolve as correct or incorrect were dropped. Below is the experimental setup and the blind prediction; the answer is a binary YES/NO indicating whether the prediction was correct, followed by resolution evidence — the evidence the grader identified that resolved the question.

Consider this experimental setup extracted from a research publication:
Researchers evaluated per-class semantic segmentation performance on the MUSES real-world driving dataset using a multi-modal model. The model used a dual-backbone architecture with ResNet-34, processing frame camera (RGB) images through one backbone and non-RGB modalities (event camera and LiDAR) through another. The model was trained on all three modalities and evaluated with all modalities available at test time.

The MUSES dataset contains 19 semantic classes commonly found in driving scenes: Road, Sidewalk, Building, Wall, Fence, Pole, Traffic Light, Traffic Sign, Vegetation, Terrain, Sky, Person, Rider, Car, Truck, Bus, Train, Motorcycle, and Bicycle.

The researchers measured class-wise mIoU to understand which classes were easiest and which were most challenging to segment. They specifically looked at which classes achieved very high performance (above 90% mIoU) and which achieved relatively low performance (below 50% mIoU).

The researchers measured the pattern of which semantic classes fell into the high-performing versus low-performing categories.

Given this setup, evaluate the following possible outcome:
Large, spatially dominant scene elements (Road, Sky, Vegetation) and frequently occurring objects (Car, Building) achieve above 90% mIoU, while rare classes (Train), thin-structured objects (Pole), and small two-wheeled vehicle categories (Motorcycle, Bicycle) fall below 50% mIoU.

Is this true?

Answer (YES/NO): NO